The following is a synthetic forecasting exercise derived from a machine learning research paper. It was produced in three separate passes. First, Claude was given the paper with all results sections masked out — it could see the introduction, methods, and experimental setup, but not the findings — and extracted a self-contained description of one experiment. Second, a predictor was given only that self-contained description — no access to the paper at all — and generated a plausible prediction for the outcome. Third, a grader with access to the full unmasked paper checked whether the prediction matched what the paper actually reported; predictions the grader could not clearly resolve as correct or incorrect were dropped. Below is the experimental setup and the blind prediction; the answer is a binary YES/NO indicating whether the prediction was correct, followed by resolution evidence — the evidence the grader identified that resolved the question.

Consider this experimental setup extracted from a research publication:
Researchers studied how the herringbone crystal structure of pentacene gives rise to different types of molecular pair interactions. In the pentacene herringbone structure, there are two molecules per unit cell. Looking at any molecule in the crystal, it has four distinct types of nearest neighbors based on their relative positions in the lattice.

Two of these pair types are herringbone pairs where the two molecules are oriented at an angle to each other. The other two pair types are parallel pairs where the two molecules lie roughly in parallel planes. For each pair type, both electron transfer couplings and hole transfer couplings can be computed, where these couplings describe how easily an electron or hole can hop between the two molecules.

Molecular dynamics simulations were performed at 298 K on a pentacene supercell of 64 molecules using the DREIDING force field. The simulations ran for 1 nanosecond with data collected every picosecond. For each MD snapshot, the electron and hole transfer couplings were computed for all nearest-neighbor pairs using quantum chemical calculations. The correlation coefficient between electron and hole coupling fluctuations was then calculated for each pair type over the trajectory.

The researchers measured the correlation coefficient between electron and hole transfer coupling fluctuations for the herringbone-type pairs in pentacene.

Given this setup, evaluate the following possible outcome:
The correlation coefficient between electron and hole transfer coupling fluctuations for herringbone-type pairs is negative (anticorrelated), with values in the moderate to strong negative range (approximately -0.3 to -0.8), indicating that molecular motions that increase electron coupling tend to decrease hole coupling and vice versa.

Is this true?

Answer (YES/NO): NO